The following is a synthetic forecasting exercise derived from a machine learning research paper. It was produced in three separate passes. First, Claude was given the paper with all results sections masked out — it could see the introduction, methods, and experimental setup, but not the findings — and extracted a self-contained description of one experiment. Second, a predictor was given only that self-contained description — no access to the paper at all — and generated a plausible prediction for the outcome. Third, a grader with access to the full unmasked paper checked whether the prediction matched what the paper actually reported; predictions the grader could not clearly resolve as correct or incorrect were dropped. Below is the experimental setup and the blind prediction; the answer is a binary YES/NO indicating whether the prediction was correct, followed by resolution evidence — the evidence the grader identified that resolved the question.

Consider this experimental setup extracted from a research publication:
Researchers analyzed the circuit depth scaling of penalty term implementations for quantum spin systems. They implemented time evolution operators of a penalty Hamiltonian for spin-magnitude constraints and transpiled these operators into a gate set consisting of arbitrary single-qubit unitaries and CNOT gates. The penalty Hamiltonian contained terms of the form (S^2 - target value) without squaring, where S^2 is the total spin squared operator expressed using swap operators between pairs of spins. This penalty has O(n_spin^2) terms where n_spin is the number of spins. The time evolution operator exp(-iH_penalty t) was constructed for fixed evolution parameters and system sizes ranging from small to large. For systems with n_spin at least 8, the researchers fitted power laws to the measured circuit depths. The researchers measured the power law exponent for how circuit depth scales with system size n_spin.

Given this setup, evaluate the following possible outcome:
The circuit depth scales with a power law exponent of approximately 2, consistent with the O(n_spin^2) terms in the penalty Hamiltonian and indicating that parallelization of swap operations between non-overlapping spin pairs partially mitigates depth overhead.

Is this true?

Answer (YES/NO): NO